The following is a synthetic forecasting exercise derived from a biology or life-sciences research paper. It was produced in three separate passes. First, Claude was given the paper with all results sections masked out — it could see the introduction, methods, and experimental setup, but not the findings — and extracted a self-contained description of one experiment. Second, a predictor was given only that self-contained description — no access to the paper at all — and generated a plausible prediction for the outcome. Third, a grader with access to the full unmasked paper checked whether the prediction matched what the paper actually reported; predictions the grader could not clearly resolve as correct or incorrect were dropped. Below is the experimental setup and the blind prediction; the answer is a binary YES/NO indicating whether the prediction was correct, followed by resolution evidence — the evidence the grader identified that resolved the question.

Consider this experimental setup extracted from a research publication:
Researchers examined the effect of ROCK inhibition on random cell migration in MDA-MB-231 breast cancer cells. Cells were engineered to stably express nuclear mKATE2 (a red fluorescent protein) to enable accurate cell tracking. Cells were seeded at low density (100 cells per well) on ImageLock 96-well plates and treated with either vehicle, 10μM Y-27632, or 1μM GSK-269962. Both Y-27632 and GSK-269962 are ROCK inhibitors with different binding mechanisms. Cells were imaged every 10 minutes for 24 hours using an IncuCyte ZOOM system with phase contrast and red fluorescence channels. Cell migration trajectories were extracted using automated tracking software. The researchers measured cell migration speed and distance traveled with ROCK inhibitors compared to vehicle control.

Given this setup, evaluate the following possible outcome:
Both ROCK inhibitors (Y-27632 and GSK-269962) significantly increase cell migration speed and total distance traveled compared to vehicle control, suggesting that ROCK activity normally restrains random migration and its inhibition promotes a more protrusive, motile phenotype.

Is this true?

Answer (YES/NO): NO